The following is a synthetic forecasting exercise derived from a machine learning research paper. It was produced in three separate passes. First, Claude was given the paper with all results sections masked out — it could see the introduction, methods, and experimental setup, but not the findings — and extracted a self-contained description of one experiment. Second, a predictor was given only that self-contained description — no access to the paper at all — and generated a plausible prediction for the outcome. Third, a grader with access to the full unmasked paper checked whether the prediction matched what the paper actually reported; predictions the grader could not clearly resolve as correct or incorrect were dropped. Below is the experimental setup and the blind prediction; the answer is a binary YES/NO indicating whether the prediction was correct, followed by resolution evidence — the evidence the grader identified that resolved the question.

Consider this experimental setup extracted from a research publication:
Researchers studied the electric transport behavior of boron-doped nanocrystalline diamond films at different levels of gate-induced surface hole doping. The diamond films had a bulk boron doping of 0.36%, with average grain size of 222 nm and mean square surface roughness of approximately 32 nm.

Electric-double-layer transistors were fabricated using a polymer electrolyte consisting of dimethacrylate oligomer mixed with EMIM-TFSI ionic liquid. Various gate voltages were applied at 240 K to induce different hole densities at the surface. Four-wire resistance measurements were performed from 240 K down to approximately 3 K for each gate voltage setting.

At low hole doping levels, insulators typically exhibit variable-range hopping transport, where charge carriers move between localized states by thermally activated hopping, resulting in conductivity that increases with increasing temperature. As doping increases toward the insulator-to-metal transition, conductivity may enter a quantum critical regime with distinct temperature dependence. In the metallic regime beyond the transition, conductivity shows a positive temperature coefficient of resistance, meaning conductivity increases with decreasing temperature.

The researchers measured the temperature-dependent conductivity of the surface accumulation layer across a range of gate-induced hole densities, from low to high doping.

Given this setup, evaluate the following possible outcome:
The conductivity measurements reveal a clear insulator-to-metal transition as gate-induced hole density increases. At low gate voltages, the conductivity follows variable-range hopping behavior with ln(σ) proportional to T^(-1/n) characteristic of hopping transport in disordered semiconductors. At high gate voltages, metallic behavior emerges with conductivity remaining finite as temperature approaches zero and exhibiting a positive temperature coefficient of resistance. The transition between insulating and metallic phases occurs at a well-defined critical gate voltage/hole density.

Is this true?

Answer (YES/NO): NO